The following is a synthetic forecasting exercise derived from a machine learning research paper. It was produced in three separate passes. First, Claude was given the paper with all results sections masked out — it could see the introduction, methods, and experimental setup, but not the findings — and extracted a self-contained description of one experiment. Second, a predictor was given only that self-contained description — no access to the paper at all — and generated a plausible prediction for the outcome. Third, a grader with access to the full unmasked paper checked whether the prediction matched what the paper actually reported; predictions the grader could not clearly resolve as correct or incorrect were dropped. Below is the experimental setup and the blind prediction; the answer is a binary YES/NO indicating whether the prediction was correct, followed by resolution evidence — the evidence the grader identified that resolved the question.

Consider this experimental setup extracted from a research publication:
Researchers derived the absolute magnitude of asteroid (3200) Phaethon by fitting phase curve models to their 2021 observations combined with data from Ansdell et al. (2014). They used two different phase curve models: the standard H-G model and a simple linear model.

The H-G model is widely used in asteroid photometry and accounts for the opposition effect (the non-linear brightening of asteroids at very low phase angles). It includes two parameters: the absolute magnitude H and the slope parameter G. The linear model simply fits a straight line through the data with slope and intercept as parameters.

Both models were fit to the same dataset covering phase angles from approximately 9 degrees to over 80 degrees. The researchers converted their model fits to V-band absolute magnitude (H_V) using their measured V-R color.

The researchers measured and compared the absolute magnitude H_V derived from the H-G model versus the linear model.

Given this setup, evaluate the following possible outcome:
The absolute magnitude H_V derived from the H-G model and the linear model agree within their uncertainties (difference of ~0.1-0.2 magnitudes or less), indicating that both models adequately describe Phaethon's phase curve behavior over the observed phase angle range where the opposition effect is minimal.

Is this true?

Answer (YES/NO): NO